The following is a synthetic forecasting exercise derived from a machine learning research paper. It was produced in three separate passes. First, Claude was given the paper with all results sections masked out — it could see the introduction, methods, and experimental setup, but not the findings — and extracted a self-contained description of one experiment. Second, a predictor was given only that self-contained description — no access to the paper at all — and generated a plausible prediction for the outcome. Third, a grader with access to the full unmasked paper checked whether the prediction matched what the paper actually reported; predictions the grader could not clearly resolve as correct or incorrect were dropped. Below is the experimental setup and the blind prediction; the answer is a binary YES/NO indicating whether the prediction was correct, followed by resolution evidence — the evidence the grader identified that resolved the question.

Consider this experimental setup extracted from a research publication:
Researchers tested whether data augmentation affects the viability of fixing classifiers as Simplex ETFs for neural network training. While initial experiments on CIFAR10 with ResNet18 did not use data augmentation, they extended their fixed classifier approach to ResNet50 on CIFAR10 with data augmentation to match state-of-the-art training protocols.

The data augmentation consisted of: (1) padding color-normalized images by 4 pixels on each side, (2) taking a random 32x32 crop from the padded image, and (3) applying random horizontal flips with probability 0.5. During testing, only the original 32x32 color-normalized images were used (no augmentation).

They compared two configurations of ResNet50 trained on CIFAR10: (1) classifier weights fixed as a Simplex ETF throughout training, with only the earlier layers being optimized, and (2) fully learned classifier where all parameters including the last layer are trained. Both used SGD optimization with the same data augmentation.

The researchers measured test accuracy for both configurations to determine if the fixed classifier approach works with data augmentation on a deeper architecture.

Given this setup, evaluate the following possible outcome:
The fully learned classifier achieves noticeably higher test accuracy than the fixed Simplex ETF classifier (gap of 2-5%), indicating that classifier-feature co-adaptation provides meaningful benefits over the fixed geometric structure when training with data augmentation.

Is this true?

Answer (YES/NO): NO